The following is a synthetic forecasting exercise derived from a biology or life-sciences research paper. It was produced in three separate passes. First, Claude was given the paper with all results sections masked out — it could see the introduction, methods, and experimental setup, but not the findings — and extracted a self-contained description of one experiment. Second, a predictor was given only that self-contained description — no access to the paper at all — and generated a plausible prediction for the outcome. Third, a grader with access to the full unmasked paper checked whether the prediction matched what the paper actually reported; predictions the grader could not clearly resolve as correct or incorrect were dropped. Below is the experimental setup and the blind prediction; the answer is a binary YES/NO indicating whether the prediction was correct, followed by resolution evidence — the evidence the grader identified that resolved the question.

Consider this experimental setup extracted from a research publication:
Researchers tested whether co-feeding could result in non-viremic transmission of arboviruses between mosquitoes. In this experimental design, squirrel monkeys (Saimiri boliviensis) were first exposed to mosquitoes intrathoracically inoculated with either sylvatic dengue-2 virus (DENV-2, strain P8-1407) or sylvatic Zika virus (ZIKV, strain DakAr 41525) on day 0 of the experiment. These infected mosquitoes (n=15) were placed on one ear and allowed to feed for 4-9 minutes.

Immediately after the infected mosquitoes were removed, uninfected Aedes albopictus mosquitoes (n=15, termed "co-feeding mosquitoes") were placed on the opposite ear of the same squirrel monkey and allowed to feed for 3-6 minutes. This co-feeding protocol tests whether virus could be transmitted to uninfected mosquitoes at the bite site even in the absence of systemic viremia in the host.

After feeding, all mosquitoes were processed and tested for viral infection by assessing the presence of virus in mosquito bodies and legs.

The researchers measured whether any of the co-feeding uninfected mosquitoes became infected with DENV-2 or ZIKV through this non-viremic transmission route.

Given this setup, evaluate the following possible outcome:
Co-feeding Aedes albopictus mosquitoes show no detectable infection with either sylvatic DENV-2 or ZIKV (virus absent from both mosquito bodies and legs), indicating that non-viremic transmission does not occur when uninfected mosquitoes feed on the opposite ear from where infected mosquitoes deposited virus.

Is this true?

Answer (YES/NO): YES